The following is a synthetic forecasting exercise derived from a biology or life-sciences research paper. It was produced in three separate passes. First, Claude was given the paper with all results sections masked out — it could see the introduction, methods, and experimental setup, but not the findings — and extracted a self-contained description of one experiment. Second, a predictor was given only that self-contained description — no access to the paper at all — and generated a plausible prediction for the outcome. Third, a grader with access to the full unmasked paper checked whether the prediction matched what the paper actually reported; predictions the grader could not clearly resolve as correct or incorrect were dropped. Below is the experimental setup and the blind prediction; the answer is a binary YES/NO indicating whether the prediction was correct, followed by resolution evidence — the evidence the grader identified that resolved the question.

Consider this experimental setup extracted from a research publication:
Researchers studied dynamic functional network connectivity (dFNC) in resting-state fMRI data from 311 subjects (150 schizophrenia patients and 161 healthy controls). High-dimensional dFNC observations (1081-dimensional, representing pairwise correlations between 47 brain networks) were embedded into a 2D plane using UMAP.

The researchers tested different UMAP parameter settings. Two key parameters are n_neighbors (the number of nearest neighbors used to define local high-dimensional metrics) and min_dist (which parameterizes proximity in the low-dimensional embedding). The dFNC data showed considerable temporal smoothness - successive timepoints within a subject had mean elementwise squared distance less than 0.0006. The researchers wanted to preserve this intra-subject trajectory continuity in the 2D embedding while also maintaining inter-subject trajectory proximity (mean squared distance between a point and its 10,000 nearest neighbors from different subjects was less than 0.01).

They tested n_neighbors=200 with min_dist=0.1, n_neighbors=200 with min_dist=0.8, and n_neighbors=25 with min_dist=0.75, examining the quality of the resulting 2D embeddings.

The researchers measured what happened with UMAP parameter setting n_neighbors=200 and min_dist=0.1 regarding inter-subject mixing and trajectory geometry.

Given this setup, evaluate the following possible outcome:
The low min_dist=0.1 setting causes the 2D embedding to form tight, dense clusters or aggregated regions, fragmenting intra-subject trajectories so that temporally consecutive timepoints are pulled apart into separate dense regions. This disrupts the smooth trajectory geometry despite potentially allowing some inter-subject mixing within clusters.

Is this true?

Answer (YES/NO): NO